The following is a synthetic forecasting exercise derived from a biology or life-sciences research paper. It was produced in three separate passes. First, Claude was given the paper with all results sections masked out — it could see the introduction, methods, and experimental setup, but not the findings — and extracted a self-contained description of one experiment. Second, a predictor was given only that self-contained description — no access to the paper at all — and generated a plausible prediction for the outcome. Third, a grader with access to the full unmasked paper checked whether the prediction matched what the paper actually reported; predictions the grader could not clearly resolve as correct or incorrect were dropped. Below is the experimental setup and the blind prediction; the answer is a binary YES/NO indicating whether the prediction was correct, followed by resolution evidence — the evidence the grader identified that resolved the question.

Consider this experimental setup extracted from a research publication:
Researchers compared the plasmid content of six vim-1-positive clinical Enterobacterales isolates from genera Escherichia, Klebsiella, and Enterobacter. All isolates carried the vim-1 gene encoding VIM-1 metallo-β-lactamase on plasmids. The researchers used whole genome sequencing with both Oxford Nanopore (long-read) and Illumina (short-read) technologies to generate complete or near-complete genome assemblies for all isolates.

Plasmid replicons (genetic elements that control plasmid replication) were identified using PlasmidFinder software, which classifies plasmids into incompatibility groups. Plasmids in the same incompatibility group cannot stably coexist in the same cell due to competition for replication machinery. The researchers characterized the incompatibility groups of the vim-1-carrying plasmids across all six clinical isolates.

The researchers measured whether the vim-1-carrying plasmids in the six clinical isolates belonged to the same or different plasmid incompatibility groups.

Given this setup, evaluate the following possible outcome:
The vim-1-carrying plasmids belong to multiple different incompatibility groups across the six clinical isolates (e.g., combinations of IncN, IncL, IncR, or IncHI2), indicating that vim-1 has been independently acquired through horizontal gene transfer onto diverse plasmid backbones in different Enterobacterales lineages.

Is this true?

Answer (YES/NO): YES